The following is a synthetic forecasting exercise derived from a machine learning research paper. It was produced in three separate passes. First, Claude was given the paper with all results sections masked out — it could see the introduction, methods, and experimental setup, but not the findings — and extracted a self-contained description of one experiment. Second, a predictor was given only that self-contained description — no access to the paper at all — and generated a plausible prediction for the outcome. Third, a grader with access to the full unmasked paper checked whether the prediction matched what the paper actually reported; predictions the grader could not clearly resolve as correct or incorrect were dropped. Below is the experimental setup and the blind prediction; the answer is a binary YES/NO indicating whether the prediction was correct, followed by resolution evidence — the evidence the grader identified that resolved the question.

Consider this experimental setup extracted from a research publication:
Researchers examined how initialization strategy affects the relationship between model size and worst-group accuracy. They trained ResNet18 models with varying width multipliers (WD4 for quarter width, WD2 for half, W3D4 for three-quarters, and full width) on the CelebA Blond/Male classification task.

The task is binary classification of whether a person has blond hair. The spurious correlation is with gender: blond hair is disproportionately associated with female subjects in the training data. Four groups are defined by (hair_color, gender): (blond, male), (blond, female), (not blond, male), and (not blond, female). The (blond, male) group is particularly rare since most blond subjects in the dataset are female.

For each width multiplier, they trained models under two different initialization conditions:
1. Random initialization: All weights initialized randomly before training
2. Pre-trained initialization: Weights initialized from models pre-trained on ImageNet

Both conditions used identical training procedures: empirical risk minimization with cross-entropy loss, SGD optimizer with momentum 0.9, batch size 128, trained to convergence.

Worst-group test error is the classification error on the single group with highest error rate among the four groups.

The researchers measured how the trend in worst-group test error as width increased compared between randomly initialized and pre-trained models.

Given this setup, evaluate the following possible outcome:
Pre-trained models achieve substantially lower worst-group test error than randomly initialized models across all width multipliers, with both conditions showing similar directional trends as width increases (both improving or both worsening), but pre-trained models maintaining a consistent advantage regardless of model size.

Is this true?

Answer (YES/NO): NO